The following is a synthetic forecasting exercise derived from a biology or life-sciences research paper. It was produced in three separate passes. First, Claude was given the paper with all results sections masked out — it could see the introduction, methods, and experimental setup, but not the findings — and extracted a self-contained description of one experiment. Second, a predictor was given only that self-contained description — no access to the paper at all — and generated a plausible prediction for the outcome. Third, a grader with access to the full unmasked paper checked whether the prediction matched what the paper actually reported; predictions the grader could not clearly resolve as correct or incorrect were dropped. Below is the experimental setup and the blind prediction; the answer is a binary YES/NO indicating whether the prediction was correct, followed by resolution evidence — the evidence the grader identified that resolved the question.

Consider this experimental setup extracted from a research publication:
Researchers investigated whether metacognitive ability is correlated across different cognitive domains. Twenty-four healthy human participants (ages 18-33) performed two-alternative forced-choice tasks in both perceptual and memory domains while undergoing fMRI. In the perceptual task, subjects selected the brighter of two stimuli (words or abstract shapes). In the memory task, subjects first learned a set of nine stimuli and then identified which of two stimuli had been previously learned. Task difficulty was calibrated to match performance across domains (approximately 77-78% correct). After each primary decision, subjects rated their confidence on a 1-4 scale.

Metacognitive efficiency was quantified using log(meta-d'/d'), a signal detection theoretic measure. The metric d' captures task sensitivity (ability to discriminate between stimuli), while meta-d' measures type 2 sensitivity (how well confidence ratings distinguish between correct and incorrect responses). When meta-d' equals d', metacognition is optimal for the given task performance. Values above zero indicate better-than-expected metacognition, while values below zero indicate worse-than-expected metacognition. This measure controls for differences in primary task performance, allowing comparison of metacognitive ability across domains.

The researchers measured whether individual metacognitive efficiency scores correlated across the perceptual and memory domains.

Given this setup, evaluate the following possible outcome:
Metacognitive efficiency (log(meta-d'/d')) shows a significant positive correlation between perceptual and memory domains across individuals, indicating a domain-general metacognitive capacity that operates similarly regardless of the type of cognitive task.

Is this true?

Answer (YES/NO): NO